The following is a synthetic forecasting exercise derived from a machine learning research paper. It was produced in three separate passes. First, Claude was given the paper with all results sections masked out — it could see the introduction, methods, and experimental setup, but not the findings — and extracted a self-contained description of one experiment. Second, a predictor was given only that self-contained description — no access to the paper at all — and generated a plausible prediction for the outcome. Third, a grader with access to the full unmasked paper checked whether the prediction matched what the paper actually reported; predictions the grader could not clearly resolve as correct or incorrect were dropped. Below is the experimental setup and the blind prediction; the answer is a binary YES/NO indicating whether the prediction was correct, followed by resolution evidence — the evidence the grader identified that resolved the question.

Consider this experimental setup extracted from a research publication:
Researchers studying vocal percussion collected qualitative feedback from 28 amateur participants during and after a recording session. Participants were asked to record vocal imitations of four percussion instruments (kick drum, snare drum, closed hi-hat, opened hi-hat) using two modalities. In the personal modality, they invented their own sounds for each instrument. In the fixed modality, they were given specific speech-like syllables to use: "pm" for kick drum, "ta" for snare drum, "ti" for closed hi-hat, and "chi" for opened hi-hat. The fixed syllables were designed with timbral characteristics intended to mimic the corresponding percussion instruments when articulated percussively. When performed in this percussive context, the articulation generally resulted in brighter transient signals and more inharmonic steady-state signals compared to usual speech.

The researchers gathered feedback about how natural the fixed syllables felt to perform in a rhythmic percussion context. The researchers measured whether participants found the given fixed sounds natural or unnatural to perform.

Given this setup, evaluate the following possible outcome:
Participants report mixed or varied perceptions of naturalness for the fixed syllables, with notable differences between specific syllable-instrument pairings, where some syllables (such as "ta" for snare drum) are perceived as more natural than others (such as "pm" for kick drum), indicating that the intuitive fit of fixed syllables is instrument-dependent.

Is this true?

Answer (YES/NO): NO